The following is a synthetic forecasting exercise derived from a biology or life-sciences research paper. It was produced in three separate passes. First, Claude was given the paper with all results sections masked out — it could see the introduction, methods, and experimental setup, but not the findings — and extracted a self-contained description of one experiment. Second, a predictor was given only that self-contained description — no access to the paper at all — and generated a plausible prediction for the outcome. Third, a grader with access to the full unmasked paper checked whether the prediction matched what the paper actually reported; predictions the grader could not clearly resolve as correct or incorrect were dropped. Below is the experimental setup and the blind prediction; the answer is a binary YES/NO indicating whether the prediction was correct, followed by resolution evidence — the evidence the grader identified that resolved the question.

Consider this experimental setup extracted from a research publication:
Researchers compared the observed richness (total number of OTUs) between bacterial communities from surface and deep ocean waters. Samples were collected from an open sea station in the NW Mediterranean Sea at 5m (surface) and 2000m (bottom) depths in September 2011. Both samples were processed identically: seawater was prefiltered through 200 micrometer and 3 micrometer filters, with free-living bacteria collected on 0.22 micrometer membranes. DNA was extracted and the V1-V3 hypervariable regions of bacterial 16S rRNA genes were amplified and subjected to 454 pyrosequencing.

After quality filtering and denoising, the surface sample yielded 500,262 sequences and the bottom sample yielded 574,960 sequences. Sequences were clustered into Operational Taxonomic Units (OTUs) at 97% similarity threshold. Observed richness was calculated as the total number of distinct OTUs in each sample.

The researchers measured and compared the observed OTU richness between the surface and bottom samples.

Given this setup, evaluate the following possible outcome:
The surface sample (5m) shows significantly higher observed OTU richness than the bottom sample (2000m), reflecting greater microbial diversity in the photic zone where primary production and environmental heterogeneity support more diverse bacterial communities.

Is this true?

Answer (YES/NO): NO